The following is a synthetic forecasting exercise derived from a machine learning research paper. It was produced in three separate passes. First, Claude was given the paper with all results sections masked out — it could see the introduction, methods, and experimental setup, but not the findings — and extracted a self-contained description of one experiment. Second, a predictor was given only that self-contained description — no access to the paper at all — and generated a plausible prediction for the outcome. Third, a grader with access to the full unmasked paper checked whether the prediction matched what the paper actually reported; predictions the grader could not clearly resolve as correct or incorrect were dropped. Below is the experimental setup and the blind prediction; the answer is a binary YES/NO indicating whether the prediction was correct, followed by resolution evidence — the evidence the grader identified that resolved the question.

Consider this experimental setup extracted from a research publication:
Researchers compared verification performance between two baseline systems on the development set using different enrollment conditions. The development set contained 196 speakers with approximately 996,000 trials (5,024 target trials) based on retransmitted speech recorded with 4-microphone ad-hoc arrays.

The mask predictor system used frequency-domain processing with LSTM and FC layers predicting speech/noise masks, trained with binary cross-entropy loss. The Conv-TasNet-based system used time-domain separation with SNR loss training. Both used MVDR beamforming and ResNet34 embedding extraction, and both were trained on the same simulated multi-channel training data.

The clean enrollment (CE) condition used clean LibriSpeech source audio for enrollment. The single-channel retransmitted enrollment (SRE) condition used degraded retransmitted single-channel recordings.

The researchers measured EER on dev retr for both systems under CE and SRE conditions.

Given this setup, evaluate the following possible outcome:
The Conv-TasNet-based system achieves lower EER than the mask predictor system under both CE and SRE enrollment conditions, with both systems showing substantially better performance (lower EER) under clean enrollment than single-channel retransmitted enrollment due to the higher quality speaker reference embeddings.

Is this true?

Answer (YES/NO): NO